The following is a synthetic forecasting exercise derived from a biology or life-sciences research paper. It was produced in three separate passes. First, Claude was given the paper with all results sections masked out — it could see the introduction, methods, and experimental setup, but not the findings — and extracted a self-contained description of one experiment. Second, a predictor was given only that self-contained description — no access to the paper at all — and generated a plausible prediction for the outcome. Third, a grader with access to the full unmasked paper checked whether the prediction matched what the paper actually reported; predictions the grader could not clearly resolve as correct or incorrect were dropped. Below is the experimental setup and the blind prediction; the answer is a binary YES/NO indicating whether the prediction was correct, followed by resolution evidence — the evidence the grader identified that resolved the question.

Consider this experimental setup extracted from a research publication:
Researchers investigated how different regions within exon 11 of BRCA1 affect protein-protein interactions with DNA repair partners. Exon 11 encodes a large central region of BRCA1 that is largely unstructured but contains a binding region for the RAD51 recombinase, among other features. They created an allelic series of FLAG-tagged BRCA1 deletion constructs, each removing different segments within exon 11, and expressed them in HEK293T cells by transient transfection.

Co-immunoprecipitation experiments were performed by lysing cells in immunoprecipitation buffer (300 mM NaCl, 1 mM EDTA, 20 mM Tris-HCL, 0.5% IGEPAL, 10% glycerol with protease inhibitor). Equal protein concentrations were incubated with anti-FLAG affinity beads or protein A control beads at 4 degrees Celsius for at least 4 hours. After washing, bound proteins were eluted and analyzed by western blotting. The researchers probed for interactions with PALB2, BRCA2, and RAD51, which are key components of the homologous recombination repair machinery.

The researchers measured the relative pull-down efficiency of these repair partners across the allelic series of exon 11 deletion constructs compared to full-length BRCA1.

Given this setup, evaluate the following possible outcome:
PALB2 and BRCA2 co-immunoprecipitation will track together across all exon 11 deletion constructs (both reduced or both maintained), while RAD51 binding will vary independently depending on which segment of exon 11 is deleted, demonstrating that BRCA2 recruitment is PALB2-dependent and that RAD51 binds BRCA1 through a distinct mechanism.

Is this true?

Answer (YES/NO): NO